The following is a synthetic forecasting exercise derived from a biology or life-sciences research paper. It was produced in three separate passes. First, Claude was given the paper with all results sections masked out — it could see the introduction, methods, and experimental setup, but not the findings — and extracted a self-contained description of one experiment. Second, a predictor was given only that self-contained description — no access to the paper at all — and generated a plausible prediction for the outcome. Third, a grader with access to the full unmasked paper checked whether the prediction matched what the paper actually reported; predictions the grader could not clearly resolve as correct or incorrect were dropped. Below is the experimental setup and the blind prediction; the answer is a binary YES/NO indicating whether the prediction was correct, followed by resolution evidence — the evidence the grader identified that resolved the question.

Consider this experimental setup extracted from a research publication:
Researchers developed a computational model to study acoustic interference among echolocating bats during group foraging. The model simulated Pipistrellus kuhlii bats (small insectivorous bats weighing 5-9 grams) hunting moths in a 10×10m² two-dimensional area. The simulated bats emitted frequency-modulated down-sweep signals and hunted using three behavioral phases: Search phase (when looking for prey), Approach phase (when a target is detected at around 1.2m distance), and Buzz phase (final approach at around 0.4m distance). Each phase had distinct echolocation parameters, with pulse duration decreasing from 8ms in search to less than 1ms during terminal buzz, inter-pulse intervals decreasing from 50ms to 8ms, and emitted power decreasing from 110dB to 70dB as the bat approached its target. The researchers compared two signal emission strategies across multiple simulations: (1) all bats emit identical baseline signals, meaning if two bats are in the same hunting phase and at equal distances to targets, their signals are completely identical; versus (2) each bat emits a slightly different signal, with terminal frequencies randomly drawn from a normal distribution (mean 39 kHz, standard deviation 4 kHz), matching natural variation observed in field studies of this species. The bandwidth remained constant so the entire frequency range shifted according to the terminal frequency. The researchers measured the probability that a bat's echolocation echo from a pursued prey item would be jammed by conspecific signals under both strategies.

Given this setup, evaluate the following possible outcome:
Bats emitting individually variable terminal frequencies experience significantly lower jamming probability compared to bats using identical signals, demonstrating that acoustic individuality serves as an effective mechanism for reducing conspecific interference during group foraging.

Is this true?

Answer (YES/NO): NO